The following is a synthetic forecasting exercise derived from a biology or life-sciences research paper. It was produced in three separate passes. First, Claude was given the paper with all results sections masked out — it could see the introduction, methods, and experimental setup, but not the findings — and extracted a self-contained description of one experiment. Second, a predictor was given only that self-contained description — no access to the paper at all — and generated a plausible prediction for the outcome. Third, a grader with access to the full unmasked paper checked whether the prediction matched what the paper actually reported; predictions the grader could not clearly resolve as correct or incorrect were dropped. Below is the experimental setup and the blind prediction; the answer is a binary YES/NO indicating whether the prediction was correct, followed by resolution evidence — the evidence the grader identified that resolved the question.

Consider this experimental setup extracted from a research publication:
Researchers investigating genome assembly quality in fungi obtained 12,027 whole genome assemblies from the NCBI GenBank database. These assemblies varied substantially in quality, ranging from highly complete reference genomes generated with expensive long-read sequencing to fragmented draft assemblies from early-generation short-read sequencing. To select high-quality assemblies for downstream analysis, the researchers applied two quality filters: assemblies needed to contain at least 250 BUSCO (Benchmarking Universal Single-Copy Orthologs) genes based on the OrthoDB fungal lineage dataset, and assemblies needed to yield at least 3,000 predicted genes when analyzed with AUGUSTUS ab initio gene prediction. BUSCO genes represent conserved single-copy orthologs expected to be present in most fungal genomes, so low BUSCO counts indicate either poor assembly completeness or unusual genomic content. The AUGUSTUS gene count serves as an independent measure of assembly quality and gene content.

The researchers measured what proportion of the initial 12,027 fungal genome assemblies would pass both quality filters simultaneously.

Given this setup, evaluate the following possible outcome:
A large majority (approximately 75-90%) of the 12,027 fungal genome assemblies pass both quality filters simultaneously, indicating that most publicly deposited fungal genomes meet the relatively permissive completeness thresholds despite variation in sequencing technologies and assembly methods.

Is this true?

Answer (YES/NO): NO